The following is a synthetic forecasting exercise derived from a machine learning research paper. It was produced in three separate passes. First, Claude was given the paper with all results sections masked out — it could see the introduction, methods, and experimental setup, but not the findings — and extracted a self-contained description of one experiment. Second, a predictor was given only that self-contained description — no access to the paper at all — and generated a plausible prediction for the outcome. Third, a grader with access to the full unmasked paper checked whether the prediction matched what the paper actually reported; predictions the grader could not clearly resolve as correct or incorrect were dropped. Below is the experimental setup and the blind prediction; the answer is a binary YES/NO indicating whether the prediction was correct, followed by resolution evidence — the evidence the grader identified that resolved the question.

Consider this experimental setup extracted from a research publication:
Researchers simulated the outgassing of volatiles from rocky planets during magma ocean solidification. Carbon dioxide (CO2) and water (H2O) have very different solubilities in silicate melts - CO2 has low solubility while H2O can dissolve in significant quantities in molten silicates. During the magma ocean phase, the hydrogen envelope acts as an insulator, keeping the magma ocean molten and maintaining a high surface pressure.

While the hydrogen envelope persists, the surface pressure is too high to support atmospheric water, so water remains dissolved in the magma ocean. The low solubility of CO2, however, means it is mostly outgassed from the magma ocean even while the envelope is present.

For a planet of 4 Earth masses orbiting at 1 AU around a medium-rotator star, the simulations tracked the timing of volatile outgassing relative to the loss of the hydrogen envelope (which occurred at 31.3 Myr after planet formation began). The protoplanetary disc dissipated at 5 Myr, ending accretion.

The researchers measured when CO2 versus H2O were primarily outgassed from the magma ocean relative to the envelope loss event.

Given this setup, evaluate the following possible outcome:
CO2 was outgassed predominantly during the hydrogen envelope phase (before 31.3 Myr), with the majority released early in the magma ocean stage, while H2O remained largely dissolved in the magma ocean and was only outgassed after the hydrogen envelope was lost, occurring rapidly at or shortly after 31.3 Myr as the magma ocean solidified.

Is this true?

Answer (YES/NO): YES